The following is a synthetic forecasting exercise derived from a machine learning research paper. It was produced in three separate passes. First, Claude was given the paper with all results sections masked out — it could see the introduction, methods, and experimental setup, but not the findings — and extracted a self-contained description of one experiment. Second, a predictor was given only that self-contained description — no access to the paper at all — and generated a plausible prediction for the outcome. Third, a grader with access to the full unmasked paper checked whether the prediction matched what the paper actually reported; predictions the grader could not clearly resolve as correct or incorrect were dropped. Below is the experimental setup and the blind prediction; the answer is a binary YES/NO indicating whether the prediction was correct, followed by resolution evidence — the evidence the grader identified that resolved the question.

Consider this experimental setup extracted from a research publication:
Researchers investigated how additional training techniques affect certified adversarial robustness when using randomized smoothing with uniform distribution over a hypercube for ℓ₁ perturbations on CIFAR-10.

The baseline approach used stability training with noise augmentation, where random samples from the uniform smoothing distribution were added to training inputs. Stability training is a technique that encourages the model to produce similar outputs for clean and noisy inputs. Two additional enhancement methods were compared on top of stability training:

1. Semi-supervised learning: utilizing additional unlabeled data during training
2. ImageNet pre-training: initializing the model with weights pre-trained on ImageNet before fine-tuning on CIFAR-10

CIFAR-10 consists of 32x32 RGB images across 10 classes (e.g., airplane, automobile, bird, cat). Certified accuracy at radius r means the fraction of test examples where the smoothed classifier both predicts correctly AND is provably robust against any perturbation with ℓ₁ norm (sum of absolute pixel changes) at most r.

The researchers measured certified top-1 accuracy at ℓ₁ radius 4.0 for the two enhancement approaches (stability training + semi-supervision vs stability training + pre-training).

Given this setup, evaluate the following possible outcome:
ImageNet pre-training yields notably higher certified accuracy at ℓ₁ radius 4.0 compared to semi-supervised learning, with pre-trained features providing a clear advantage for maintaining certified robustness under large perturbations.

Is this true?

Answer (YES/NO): NO